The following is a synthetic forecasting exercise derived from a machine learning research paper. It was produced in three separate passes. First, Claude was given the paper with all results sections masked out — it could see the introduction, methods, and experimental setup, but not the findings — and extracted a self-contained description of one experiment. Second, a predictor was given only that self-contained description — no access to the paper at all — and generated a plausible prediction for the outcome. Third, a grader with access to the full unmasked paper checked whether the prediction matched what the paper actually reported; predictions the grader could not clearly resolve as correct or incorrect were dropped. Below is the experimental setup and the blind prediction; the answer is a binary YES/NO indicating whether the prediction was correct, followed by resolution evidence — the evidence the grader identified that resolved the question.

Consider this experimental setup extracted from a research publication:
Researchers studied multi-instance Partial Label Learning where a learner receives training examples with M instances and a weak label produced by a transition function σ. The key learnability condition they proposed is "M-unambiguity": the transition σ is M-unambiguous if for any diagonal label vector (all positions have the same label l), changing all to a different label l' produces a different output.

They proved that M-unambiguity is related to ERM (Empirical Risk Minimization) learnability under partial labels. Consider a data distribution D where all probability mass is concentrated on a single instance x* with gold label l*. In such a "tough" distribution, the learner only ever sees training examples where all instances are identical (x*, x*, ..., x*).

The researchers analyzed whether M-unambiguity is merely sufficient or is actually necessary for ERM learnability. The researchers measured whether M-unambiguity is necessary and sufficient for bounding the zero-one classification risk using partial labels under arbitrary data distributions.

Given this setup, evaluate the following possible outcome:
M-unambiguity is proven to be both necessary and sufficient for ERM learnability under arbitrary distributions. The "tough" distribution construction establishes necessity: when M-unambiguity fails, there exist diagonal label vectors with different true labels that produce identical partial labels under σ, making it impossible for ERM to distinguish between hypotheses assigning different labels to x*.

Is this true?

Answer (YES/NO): YES